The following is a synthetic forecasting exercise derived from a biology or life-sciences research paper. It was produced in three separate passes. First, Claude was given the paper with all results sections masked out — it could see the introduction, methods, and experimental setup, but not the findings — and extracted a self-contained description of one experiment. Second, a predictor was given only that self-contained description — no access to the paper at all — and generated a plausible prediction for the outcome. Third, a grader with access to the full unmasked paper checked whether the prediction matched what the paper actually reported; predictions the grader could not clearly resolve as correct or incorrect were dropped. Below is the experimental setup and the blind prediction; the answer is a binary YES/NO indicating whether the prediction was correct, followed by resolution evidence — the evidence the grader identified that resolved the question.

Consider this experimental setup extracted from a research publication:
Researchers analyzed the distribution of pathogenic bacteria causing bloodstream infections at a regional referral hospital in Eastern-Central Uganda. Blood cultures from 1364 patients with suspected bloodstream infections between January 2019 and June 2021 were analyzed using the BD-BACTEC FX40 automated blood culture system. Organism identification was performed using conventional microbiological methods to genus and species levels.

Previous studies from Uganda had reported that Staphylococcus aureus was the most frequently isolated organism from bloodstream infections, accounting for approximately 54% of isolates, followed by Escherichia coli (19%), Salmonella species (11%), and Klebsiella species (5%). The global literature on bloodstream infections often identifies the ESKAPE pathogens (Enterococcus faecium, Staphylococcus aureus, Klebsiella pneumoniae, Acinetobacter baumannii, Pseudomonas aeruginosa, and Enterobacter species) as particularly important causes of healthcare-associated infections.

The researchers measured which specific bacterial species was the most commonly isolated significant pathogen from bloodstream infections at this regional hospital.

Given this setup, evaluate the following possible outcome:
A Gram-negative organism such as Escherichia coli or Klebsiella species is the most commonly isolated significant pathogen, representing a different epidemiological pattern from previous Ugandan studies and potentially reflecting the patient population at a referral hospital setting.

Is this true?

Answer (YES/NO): NO